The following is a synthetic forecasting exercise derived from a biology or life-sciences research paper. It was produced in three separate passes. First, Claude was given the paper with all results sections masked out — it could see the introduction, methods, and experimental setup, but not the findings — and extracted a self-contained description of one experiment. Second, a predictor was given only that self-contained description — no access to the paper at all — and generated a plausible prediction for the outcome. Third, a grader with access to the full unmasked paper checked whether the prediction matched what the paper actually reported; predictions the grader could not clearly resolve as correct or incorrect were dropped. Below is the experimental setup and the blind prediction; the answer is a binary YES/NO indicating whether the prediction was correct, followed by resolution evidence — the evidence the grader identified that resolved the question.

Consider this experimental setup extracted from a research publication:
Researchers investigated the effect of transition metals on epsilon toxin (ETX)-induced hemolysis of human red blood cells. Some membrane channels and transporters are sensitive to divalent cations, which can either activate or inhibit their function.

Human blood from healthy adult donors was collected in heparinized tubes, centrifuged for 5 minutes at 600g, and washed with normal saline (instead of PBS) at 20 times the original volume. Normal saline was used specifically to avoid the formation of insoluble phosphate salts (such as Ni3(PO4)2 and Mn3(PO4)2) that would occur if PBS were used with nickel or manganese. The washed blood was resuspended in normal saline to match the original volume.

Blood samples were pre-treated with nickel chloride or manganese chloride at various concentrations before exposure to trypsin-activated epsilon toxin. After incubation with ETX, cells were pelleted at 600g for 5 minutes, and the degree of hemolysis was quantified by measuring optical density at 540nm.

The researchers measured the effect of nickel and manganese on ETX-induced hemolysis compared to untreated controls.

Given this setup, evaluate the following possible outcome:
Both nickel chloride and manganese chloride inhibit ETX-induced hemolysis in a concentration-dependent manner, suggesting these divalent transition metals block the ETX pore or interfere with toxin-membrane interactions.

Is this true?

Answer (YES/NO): NO